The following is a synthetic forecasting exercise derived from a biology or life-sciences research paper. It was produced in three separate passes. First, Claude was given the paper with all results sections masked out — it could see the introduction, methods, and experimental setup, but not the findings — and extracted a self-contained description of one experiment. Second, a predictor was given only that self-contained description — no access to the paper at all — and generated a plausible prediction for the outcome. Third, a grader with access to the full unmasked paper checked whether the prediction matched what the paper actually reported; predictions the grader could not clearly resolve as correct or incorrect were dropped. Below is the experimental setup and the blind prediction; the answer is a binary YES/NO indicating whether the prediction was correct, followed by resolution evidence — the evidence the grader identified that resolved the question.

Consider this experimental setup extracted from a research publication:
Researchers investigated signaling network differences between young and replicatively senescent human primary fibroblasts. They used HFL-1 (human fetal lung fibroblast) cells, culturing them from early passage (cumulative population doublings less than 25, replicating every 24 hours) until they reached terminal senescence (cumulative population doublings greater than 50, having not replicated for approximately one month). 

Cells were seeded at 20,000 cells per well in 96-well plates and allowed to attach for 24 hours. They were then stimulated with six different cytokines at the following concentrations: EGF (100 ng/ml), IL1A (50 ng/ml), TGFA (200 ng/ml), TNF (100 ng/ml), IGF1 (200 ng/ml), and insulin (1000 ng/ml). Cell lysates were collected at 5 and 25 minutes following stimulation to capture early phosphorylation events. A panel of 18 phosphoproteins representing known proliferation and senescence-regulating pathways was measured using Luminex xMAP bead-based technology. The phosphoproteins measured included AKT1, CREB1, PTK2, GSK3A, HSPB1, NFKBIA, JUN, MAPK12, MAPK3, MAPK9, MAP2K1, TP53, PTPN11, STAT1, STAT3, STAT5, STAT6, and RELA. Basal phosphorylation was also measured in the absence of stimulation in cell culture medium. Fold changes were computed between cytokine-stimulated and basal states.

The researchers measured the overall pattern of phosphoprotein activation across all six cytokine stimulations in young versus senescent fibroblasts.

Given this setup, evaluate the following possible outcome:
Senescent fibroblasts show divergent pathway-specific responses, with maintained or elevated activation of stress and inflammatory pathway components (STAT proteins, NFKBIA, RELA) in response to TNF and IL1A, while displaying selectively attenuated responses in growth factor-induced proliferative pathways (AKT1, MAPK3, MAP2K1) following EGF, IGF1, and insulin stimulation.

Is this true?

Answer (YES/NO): NO